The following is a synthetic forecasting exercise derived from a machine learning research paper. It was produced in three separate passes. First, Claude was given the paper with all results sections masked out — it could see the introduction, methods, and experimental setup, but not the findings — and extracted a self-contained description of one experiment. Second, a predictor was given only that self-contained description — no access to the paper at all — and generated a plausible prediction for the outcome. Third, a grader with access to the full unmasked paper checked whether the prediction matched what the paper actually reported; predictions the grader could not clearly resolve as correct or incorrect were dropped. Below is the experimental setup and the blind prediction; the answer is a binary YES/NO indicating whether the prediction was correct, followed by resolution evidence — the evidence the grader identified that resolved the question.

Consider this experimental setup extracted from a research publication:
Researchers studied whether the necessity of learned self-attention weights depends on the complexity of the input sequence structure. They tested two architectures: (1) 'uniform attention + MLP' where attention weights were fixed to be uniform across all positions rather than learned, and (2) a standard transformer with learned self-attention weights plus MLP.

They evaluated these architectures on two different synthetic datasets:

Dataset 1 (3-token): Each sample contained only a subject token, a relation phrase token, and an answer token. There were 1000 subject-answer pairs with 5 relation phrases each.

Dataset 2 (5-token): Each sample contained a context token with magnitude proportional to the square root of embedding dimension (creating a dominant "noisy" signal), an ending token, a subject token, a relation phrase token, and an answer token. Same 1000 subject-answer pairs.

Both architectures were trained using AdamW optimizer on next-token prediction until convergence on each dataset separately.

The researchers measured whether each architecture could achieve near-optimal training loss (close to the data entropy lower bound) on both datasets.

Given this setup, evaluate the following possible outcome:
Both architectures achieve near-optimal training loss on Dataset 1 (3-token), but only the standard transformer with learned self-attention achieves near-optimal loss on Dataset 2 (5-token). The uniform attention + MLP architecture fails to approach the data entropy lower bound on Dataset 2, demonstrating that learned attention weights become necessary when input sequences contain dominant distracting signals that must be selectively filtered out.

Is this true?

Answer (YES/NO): YES